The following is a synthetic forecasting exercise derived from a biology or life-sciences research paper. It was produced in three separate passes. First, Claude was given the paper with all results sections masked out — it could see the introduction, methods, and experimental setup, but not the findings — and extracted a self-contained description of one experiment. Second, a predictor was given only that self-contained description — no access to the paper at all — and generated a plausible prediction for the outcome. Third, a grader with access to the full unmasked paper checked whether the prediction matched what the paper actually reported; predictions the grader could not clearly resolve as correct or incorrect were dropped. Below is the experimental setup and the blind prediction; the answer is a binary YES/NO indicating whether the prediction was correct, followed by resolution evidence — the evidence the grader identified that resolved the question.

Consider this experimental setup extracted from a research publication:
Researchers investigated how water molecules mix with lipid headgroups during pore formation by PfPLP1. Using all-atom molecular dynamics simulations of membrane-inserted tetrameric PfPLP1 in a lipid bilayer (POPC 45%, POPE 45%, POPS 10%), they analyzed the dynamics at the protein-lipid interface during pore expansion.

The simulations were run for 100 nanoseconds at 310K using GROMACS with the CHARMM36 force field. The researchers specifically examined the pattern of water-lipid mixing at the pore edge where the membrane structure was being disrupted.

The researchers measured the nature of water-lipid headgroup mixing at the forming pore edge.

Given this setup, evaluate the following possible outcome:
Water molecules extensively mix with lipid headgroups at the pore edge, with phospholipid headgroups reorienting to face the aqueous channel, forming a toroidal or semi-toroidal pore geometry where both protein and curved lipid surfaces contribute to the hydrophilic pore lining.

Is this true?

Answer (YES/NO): YES